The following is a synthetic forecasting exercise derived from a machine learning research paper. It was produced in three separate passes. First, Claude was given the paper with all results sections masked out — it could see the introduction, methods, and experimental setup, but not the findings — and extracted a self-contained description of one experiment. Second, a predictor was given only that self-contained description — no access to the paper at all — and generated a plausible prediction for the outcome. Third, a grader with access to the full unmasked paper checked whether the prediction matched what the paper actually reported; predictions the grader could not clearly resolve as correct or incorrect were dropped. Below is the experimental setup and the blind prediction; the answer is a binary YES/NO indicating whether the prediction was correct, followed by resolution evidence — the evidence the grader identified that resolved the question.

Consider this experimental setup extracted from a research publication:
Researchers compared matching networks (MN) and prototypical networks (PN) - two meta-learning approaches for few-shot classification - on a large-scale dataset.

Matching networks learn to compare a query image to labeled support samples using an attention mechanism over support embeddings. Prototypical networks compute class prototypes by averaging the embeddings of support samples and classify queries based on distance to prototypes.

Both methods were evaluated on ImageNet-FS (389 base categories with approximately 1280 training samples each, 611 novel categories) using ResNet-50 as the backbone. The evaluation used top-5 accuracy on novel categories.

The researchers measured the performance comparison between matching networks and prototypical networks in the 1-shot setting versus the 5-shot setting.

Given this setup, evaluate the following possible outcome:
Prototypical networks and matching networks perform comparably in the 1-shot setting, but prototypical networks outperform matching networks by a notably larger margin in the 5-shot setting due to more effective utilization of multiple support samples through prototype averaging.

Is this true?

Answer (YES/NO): NO